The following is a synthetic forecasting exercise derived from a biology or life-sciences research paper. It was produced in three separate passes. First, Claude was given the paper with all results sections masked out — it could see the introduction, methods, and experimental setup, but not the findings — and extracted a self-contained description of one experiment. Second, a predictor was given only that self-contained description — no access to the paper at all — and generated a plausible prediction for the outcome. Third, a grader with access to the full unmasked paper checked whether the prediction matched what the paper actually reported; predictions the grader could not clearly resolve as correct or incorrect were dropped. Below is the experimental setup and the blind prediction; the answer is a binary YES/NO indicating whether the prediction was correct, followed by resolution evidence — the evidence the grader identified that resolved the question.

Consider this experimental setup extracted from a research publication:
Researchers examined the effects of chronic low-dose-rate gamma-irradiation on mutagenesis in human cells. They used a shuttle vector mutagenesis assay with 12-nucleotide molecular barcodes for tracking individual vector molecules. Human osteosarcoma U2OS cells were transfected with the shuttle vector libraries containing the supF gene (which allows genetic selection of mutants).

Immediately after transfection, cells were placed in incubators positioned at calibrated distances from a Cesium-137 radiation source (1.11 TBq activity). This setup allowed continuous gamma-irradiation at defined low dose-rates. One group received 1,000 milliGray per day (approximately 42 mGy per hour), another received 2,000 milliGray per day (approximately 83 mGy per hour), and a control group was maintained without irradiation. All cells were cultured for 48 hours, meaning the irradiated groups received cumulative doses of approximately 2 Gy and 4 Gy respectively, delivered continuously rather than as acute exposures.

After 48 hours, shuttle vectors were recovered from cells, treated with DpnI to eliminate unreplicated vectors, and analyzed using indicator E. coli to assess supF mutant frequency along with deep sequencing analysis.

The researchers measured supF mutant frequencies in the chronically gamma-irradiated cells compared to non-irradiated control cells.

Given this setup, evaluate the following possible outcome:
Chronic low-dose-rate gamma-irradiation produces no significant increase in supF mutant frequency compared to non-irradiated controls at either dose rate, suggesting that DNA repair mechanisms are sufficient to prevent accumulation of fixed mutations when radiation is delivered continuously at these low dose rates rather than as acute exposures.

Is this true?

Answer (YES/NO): NO